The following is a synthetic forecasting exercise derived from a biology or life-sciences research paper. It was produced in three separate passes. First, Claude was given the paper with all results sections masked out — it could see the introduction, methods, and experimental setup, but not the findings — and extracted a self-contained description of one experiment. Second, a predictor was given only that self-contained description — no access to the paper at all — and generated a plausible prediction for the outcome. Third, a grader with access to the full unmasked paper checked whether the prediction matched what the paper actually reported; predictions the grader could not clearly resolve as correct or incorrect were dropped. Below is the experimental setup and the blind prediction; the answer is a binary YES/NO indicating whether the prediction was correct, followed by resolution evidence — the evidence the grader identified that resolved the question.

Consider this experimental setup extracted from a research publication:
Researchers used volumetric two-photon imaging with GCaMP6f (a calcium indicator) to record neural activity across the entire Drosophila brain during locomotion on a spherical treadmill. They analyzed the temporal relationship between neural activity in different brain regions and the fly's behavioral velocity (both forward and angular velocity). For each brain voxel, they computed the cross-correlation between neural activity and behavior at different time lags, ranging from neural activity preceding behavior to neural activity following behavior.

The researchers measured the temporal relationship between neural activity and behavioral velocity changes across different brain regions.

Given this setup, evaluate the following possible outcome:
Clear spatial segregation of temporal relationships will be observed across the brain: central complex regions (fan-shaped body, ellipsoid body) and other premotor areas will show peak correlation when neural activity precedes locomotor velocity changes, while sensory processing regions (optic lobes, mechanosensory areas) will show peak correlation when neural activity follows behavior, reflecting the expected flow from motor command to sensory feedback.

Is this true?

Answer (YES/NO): NO